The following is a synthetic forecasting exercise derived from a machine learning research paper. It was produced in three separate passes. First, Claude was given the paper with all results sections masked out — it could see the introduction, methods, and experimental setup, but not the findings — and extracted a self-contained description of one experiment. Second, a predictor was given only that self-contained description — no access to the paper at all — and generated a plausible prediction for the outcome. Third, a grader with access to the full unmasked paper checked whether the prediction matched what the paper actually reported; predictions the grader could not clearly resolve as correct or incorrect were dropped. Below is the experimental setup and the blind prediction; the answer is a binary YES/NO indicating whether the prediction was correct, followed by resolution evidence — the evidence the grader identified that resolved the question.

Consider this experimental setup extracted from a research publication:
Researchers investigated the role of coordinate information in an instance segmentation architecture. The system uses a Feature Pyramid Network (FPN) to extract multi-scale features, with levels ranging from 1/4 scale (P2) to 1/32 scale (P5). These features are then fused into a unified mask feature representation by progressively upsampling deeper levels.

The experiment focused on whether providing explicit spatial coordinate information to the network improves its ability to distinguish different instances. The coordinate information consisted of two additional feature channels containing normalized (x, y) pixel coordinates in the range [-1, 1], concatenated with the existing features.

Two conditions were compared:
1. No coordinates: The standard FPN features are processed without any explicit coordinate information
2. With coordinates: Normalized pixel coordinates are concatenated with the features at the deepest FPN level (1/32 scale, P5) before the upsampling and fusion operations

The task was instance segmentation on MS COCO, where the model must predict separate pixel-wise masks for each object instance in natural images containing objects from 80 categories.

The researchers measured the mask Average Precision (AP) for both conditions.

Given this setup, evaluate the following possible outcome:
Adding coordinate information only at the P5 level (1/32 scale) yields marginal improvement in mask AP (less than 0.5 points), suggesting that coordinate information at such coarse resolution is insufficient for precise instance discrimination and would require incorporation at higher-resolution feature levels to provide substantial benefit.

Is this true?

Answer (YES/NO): NO